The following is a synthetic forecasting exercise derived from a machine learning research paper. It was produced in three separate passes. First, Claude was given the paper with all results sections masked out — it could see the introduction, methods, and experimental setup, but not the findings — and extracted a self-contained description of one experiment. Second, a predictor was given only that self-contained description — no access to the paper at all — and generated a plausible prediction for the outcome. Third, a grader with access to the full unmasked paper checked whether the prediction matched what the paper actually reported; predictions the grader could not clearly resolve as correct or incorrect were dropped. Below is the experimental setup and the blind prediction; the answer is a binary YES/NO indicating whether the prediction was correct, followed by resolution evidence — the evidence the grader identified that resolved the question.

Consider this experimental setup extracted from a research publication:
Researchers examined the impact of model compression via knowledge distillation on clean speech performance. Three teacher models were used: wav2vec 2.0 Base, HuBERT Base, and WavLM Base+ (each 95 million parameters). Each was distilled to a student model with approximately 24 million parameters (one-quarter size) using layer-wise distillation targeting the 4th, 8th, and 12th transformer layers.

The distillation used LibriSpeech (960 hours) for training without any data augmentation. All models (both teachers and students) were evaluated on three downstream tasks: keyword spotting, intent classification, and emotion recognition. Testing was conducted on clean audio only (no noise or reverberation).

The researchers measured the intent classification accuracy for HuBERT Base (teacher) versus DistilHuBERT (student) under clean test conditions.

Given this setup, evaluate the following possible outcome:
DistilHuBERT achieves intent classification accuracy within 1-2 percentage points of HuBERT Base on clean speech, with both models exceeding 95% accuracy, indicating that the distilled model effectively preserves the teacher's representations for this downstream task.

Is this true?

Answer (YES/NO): NO